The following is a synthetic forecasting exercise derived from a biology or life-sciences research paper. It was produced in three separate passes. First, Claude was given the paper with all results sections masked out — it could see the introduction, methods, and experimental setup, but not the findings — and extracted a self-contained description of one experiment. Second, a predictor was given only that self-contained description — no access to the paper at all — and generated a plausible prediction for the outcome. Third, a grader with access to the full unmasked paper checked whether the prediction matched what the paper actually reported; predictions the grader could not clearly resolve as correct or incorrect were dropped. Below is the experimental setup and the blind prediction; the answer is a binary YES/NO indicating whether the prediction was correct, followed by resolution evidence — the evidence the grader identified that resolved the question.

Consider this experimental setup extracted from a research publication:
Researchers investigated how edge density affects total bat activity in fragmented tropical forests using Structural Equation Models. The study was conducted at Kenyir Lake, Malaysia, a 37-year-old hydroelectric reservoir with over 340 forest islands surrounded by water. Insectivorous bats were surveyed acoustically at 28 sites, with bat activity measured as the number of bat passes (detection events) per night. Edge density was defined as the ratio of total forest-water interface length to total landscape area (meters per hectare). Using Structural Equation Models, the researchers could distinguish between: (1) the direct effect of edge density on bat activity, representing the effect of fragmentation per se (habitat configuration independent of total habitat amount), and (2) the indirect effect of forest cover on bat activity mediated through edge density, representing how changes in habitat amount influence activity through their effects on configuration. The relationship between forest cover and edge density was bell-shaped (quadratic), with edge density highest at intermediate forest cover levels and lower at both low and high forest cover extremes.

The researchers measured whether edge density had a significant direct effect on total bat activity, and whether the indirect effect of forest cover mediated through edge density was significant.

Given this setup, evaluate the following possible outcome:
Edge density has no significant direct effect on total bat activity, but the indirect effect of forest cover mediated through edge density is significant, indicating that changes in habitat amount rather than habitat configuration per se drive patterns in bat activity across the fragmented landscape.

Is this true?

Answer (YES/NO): NO